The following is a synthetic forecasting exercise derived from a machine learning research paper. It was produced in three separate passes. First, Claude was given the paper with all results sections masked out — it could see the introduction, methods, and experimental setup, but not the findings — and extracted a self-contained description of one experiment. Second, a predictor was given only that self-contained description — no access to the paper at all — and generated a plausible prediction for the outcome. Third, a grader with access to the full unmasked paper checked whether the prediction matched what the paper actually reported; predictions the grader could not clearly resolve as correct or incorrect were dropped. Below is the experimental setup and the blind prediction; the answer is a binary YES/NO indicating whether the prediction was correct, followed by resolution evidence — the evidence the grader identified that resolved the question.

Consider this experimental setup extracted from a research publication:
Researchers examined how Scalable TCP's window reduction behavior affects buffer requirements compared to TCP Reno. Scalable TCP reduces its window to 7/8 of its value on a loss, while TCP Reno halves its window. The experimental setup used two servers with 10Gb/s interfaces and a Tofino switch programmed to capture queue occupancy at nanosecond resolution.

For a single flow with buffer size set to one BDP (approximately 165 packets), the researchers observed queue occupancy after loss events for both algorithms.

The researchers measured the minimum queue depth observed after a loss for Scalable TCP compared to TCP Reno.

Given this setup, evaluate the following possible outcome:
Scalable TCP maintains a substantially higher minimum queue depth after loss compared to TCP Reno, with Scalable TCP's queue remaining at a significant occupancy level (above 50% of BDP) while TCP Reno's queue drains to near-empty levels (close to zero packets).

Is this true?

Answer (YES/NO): YES